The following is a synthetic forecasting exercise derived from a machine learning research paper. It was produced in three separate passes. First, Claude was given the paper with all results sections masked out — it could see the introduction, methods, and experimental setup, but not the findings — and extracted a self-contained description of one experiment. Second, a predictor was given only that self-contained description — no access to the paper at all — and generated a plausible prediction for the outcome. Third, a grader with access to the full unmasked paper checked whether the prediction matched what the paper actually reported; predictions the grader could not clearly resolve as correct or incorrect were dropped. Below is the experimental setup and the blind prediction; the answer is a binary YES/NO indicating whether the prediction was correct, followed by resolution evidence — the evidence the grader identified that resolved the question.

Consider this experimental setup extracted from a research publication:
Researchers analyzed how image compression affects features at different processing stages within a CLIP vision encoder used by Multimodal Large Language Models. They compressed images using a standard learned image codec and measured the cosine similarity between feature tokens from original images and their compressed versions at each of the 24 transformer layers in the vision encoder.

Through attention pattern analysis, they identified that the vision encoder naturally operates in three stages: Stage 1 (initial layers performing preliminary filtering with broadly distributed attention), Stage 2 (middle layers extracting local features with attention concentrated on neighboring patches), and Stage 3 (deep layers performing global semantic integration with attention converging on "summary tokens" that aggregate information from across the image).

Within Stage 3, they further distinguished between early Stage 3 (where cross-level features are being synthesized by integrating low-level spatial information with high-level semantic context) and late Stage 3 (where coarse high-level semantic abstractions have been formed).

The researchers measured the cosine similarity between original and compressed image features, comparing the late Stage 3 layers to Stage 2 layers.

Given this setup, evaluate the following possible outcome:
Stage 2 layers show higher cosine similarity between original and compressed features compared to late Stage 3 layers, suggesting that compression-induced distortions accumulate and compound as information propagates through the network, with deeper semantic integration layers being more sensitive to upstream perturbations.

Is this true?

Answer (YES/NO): NO